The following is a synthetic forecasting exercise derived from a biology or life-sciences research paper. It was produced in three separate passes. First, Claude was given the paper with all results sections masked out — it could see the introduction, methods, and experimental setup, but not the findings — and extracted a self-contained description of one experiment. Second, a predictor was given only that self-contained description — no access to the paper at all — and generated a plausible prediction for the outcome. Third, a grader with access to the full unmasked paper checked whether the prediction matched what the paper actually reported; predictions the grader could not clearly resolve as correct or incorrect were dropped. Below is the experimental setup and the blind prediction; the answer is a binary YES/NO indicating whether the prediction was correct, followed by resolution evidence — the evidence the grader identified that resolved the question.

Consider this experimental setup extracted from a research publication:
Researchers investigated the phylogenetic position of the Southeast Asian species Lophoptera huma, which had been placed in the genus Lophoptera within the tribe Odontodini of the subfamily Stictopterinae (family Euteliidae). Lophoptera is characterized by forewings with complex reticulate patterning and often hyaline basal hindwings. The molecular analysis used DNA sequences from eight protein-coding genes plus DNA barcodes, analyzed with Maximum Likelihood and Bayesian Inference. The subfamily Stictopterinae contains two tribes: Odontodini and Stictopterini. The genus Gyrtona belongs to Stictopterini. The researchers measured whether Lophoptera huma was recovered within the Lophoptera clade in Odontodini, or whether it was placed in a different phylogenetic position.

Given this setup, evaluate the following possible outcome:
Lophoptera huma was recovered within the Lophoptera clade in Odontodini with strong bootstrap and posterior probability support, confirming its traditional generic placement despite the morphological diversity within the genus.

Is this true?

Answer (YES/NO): NO